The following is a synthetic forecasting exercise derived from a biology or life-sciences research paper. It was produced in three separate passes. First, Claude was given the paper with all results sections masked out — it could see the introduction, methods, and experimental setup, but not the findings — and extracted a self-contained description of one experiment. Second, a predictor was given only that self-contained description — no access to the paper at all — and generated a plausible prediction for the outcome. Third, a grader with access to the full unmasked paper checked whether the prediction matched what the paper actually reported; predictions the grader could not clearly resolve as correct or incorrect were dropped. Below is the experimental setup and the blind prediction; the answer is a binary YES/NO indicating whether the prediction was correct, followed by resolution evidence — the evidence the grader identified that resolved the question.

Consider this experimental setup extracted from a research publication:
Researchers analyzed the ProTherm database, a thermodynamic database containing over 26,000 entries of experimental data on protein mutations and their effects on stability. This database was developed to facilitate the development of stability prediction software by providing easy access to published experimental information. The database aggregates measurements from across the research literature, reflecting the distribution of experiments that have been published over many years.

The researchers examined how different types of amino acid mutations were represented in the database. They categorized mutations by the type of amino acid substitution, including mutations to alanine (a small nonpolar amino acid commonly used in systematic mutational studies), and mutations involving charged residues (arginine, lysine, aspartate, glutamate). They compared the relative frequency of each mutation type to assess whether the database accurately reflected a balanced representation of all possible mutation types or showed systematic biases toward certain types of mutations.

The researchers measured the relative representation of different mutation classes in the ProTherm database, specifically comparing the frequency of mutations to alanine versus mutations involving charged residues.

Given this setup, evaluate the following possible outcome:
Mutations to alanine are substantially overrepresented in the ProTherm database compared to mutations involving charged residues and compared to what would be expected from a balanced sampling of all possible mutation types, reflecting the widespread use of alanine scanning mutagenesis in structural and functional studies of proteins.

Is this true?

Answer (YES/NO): YES